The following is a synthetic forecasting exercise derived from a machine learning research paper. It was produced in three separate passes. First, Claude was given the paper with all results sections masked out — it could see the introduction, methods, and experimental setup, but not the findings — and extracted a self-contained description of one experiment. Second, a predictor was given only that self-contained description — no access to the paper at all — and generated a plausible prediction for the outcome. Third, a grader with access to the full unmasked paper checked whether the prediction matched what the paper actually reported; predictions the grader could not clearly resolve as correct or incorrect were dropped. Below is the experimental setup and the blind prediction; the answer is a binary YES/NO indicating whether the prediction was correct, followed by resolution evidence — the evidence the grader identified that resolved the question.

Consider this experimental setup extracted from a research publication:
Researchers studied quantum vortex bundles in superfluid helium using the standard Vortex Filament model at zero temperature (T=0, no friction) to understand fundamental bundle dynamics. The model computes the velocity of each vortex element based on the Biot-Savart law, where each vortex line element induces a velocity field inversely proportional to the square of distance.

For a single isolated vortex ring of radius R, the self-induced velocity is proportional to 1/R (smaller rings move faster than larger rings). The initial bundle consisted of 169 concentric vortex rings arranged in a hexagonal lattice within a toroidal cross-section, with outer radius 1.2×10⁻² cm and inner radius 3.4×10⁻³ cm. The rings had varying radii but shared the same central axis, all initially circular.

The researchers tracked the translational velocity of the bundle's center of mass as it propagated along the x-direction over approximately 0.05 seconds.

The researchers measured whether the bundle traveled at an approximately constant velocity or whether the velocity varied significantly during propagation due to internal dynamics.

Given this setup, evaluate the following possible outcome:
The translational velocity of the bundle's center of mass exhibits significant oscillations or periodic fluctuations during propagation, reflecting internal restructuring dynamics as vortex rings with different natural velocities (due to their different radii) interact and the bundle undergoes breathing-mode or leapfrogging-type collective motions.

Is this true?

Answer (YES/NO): NO